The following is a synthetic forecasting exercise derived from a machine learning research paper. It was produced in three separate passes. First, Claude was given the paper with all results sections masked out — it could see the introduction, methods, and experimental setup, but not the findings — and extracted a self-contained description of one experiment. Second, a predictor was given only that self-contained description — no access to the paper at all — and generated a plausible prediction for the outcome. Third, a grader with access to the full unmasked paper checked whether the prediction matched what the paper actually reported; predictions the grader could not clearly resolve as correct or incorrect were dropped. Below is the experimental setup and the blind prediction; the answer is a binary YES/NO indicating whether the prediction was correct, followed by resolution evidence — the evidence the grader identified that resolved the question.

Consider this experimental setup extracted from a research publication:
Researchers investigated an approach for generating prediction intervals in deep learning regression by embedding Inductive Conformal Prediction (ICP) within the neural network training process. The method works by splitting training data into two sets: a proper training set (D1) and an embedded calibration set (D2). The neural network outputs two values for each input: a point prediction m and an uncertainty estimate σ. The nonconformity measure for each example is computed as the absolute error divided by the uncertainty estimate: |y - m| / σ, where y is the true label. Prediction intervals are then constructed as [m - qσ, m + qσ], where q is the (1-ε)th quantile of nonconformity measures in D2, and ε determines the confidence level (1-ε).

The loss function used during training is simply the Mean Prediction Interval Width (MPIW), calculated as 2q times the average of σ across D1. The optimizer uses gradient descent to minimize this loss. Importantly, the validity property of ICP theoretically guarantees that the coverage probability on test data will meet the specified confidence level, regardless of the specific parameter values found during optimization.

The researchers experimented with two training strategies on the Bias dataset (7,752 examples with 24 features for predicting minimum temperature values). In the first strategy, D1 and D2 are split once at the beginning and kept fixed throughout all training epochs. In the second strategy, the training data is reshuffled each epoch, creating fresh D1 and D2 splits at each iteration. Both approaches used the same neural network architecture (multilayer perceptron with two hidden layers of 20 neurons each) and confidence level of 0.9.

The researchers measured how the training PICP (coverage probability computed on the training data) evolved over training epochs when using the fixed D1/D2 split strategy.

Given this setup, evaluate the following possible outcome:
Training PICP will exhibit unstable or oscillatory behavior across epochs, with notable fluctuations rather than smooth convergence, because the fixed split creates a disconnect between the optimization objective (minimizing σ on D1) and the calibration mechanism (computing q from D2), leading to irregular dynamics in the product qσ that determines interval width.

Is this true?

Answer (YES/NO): NO